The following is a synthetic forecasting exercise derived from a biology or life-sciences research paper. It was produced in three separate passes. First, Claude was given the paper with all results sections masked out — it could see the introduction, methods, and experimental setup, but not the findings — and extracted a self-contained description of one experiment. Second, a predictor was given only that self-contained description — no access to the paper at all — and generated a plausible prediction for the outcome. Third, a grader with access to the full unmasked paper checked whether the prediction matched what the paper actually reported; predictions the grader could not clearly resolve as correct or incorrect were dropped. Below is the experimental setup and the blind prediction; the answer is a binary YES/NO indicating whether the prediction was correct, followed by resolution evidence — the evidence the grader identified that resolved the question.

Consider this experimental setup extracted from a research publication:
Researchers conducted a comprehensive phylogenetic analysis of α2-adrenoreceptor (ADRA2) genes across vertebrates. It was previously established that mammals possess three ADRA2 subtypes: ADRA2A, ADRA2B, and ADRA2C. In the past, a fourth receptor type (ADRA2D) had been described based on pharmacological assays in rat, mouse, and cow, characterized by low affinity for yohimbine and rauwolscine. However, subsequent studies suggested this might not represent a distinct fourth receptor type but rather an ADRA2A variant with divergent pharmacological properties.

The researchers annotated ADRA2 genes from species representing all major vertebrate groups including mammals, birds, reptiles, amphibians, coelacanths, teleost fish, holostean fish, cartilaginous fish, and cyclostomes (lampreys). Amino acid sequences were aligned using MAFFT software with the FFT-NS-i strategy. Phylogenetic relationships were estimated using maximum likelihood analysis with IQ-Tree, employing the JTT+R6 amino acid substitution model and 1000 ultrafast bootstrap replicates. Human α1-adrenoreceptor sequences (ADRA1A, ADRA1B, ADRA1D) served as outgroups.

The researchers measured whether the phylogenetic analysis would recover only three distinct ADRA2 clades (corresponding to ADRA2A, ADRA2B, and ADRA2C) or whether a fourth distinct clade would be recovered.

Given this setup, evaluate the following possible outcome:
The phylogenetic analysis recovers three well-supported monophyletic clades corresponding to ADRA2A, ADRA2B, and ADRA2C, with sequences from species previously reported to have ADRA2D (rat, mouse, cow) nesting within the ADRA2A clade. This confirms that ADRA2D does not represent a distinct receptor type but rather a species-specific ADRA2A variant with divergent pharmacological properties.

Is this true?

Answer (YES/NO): NO